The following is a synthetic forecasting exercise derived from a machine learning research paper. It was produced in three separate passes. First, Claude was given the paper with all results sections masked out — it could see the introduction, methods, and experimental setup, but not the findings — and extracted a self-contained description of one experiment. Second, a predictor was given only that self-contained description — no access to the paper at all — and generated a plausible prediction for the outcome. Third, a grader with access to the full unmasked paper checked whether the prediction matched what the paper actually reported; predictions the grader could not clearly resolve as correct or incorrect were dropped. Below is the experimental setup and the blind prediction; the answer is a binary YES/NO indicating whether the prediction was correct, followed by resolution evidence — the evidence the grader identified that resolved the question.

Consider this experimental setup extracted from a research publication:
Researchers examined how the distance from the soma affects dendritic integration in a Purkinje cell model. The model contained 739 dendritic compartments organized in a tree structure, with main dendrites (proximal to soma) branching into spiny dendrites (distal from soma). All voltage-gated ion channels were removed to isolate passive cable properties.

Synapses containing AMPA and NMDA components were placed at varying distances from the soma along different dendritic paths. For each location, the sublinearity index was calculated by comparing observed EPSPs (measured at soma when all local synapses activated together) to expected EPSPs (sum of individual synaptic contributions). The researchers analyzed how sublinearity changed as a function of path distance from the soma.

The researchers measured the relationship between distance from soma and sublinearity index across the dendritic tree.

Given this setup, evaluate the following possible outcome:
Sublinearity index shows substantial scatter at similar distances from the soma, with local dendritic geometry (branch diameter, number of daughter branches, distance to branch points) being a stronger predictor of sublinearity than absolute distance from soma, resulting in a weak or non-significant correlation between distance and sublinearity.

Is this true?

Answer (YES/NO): NO